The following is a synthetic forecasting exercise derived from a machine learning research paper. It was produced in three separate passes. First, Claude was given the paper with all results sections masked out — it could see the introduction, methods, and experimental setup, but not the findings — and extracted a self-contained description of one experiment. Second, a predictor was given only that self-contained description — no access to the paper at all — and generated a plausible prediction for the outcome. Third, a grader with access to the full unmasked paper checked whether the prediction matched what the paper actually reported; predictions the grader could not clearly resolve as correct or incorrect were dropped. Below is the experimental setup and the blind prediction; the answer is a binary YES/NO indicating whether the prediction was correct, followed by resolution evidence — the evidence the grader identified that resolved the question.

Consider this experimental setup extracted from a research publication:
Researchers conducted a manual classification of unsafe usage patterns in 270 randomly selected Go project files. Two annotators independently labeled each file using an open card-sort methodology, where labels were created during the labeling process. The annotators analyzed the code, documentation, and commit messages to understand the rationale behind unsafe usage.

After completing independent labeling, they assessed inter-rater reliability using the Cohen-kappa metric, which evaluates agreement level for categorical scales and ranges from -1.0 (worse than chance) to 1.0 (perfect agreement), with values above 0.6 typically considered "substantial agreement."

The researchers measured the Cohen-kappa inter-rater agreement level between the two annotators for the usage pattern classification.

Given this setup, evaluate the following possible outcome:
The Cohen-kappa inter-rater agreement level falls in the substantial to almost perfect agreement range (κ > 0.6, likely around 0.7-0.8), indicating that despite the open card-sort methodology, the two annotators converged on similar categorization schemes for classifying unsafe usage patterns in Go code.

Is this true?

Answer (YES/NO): NO